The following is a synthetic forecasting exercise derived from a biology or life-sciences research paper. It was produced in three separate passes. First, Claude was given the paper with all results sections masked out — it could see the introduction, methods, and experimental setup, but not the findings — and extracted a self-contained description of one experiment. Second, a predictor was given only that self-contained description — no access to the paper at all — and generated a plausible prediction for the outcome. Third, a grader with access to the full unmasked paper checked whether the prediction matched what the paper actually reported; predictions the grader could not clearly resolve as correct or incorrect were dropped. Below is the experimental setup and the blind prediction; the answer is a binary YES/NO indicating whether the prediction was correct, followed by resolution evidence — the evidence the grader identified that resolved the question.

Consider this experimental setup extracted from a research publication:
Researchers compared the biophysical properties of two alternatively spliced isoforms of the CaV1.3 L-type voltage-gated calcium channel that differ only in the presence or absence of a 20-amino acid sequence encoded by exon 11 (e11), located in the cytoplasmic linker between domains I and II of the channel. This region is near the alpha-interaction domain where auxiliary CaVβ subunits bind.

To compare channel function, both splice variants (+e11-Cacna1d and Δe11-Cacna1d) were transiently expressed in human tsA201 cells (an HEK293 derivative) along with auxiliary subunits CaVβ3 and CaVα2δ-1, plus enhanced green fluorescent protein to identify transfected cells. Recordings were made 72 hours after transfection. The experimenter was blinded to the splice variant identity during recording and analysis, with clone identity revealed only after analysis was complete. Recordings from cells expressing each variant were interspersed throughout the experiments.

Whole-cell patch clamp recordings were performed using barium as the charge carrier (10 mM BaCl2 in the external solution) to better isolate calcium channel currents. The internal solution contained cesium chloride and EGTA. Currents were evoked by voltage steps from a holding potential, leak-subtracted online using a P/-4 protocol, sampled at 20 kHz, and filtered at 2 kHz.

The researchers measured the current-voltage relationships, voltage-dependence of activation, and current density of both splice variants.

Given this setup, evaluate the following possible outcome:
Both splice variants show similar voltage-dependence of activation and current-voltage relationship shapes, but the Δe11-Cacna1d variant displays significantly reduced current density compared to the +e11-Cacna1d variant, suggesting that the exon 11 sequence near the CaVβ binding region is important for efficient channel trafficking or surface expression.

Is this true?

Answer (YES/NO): NO